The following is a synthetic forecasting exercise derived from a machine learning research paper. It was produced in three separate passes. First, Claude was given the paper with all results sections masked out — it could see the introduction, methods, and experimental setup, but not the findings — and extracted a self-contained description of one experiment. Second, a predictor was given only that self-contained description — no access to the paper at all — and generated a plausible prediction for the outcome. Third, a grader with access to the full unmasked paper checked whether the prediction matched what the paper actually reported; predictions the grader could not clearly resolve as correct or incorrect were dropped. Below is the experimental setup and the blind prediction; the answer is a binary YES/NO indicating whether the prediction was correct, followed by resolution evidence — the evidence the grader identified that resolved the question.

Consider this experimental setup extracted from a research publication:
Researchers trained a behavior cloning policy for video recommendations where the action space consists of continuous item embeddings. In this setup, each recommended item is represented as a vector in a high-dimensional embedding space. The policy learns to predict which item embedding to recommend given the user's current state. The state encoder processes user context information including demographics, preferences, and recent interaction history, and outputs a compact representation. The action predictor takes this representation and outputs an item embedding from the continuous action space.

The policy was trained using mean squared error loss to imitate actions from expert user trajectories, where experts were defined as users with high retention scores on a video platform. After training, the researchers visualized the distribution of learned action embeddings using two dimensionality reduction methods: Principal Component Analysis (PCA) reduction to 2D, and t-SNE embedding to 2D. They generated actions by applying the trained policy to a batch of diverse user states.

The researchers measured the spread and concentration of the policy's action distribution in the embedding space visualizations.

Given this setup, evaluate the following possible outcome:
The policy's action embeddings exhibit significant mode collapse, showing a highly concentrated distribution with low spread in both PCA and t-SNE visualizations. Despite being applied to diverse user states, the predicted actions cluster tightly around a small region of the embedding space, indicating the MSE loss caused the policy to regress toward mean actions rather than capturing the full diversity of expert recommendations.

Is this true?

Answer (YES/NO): YES